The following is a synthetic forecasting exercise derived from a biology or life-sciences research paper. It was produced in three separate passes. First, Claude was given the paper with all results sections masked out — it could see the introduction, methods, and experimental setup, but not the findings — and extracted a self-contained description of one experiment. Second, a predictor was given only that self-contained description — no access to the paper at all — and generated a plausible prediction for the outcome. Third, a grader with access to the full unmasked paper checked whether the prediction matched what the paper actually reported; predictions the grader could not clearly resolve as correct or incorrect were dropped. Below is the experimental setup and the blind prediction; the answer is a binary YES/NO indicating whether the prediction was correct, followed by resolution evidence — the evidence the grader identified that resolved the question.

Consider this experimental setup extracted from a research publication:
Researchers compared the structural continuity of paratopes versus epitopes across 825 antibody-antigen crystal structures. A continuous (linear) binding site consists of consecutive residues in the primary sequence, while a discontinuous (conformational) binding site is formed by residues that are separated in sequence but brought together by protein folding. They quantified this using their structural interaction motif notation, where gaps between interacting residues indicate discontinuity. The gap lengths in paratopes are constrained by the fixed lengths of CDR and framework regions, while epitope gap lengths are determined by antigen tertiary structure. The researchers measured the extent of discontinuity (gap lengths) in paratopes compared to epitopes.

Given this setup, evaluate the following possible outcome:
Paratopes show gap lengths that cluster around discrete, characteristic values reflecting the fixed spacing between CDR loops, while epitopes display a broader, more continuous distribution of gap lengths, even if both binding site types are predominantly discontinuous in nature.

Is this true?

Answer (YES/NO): NO